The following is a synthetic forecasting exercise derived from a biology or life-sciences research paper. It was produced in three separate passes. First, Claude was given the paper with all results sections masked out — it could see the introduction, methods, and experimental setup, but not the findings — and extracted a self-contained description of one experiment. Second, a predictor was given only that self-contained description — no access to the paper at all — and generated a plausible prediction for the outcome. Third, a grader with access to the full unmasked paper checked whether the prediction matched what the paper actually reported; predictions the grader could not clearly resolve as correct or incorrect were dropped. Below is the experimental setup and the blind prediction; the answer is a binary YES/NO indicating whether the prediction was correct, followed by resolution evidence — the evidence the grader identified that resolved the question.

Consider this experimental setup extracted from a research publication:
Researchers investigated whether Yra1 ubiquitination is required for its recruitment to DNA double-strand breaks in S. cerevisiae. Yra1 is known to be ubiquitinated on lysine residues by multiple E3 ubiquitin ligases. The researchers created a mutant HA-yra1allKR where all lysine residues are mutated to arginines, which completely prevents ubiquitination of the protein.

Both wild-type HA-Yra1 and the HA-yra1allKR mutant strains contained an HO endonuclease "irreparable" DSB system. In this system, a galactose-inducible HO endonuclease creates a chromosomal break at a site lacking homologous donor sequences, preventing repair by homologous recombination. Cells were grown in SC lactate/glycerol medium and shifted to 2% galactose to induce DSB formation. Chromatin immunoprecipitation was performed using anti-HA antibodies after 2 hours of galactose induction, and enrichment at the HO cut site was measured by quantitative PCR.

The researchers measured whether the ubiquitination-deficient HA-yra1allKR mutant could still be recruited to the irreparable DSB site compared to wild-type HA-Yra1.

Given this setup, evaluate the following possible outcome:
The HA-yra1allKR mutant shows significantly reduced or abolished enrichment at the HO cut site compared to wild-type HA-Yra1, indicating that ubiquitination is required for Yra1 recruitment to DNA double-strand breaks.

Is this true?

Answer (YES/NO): NO